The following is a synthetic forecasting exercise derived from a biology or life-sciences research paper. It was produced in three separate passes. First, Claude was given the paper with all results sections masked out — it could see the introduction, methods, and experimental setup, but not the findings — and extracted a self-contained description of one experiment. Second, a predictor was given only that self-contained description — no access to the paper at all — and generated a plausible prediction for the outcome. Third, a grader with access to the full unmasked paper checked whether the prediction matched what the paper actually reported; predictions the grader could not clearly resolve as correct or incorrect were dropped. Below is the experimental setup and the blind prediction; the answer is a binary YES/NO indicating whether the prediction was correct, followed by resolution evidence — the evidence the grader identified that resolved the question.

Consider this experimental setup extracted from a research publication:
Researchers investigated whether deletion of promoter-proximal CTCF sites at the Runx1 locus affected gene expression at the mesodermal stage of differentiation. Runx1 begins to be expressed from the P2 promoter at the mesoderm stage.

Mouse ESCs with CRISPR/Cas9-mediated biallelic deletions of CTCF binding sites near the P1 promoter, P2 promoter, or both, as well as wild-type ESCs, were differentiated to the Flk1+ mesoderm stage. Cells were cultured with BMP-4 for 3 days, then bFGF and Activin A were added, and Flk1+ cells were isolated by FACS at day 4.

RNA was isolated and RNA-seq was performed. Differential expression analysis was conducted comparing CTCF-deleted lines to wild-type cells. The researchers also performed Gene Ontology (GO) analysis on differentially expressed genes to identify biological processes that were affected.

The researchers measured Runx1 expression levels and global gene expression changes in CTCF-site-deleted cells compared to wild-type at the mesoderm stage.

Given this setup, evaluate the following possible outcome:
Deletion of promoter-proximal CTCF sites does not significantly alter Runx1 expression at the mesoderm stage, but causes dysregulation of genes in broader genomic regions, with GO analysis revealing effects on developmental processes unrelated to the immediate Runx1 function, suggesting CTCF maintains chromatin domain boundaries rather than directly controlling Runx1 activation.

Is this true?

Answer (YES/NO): NO